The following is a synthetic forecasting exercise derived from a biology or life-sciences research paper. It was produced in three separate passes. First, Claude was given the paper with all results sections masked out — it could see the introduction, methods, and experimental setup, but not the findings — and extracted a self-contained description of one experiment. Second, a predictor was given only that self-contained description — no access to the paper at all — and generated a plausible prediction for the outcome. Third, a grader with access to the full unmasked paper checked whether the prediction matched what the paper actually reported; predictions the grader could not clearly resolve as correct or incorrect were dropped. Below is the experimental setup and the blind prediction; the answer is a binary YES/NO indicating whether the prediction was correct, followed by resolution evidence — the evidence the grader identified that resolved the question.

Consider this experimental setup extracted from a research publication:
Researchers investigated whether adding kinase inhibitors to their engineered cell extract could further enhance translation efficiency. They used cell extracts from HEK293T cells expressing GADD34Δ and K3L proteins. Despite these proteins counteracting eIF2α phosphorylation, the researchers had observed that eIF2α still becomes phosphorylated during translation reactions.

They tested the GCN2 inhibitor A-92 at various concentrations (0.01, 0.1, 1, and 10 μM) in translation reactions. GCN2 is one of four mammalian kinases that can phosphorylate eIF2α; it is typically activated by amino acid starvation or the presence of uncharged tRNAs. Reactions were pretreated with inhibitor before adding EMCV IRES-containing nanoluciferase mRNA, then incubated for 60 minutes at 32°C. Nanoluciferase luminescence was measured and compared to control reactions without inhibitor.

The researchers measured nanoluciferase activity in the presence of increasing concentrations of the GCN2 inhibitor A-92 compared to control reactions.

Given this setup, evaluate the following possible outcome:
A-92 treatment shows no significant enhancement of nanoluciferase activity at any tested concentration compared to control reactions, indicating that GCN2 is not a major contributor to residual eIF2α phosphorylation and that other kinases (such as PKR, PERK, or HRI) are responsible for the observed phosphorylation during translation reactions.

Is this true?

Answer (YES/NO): NO